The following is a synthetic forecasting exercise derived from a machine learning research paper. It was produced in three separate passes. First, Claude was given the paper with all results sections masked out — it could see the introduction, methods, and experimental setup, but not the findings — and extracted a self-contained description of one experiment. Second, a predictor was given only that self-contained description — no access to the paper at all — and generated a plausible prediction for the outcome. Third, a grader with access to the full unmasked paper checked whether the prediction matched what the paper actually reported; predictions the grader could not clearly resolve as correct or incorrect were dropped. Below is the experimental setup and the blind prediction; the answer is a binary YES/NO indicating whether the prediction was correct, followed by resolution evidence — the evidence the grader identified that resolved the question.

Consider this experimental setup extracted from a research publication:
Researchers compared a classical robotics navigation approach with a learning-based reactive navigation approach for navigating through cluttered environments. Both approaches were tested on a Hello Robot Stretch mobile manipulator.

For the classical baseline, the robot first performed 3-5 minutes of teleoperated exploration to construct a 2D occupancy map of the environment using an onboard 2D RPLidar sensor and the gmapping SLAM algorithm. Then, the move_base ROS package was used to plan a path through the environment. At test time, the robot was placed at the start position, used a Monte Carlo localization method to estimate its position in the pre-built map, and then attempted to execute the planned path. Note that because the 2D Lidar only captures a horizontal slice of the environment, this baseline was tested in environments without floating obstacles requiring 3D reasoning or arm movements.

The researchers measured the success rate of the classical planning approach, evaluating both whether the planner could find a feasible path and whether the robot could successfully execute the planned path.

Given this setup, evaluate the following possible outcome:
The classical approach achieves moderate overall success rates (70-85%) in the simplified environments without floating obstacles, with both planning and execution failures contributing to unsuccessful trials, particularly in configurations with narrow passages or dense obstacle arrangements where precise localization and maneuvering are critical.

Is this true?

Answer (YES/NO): NO